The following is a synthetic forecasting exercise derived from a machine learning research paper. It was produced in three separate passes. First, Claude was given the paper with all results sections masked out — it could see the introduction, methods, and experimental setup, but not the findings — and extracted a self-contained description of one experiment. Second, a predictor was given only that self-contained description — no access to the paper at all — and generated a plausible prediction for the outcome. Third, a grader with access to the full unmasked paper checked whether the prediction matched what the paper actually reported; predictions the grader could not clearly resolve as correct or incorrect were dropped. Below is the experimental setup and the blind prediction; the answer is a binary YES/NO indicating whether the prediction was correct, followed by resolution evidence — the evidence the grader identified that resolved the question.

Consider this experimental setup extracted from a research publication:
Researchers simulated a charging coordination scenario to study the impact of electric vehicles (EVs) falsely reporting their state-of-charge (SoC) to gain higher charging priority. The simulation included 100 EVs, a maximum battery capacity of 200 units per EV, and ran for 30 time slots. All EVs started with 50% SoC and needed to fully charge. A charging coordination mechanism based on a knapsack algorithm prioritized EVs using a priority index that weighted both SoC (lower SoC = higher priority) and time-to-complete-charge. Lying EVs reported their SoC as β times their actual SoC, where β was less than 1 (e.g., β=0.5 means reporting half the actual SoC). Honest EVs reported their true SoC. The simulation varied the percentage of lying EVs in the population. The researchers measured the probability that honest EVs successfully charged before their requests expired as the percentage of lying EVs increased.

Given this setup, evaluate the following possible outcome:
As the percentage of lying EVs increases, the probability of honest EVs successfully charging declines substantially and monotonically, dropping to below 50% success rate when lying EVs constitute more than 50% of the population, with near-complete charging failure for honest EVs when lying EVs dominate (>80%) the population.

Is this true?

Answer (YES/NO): NO